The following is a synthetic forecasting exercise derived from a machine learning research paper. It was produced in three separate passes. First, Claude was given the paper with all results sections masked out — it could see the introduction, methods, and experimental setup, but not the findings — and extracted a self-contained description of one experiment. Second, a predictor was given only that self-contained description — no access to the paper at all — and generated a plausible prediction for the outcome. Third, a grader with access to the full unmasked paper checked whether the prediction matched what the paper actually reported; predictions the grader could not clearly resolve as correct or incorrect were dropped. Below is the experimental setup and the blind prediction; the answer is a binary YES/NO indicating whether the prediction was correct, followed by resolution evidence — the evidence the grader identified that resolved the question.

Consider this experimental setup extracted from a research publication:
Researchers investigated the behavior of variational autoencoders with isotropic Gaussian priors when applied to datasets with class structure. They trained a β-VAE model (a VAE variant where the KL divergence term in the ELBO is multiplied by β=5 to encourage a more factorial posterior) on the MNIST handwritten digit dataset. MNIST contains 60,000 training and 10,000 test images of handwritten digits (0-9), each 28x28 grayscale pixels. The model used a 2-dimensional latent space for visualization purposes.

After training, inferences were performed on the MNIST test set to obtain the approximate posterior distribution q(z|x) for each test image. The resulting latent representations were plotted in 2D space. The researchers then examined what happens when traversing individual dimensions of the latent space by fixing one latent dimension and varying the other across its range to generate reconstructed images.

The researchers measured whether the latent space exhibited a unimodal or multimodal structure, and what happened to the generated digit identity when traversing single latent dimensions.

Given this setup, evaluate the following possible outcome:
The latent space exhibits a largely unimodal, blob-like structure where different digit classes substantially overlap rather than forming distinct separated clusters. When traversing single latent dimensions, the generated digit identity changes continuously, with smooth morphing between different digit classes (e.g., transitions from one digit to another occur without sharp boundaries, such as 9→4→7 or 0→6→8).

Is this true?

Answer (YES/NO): NO